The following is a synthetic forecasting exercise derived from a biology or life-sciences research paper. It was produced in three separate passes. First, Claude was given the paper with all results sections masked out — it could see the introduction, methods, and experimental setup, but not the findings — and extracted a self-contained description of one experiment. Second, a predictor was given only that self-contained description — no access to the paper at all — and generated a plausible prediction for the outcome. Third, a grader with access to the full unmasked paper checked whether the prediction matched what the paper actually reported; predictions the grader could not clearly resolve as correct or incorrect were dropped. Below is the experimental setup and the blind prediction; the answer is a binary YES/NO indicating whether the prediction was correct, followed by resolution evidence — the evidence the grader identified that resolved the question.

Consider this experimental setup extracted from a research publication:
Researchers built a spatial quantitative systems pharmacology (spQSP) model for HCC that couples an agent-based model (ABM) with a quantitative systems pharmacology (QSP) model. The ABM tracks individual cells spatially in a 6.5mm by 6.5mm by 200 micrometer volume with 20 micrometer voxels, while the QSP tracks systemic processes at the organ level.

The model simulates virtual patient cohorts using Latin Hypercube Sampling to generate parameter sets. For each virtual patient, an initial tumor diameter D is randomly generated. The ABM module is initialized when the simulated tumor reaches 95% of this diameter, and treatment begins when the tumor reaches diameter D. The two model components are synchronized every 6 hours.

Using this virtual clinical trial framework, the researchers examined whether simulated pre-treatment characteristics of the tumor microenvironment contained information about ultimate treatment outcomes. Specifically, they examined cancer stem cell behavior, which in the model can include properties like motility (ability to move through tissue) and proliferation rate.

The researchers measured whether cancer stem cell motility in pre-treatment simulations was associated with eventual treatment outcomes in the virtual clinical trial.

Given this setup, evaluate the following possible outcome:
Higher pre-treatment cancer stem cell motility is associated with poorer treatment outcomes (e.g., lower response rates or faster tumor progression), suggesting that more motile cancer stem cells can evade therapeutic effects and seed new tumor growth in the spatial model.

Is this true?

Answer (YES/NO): YES